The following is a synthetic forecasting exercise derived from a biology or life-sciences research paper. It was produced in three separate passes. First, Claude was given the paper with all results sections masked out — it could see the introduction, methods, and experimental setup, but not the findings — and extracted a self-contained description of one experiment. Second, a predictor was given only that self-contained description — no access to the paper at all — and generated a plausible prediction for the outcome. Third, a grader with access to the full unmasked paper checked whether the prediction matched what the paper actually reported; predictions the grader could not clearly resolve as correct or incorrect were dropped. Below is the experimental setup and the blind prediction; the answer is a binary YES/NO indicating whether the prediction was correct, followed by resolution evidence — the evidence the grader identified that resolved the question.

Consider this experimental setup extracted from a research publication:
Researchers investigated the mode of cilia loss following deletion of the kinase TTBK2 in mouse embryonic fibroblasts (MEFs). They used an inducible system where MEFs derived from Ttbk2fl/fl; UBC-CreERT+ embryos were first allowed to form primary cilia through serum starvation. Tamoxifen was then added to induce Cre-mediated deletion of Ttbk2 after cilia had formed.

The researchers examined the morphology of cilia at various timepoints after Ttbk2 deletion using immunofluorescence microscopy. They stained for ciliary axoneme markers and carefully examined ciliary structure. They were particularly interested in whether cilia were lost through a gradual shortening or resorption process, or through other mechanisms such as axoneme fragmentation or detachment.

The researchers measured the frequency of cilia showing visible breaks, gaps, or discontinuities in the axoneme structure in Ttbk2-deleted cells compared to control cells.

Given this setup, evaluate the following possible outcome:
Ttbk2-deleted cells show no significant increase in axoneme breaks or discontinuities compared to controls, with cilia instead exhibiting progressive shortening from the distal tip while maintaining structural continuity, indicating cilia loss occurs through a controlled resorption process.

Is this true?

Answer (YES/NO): NO